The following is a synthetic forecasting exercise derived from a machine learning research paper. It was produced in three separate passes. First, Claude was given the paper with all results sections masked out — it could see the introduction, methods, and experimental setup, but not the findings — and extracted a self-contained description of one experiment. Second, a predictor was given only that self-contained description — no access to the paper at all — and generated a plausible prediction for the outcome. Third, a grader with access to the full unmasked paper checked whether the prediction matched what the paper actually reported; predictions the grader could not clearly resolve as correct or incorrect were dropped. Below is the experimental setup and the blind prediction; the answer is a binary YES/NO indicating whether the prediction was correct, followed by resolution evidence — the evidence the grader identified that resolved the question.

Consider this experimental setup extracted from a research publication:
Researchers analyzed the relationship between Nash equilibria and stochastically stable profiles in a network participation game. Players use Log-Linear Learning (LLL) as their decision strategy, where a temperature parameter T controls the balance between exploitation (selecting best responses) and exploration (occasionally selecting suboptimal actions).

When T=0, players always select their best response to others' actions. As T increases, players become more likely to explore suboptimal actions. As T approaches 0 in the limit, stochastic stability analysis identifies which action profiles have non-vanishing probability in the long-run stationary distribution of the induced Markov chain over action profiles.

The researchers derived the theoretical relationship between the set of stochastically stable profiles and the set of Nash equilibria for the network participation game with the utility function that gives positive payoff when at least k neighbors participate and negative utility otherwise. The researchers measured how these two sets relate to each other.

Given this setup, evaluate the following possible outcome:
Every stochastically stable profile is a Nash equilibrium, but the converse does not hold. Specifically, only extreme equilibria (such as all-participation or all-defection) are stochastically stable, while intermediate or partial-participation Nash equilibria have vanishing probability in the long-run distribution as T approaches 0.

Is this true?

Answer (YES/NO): YES